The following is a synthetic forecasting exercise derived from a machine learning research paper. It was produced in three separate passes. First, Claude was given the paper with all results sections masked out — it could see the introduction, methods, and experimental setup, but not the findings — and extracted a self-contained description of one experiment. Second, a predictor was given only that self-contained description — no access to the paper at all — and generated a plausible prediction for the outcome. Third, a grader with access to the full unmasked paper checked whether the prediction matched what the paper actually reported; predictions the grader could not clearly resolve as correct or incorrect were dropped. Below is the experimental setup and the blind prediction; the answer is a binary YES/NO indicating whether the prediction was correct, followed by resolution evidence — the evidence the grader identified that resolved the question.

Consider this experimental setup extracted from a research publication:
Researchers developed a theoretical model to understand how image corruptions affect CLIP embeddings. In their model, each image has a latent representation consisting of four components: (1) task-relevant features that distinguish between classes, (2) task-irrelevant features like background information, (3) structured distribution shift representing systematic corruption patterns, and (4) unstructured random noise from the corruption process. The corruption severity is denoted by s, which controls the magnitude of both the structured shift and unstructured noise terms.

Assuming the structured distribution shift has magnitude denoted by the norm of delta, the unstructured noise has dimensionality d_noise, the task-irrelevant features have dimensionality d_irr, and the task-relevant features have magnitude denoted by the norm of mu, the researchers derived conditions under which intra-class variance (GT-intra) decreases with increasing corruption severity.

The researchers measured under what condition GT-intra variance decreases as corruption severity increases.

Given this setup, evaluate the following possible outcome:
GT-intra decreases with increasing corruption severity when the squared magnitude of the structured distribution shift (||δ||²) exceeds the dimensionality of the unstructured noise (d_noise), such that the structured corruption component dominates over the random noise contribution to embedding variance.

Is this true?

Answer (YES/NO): NO